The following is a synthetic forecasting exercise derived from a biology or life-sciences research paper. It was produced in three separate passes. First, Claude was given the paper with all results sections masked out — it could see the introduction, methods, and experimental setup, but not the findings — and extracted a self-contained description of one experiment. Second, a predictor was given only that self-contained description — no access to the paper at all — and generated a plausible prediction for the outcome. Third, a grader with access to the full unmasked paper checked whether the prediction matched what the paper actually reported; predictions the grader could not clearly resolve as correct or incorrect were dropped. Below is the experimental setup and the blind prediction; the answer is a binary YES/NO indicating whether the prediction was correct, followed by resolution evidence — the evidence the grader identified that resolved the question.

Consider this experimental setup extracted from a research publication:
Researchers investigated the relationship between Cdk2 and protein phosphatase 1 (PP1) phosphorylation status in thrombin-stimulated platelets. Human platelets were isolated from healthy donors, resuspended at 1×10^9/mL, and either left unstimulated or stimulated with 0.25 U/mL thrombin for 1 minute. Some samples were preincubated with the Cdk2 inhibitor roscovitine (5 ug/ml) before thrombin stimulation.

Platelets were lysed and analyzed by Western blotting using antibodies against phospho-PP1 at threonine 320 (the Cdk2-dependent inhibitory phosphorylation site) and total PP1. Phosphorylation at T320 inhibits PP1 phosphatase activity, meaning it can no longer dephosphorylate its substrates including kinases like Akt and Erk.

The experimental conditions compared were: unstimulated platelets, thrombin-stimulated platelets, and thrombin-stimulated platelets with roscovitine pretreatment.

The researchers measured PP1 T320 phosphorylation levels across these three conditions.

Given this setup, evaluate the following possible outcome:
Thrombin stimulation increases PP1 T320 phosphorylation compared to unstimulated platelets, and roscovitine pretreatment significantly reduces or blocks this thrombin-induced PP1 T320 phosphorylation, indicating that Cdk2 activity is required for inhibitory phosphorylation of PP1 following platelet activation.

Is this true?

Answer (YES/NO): YES